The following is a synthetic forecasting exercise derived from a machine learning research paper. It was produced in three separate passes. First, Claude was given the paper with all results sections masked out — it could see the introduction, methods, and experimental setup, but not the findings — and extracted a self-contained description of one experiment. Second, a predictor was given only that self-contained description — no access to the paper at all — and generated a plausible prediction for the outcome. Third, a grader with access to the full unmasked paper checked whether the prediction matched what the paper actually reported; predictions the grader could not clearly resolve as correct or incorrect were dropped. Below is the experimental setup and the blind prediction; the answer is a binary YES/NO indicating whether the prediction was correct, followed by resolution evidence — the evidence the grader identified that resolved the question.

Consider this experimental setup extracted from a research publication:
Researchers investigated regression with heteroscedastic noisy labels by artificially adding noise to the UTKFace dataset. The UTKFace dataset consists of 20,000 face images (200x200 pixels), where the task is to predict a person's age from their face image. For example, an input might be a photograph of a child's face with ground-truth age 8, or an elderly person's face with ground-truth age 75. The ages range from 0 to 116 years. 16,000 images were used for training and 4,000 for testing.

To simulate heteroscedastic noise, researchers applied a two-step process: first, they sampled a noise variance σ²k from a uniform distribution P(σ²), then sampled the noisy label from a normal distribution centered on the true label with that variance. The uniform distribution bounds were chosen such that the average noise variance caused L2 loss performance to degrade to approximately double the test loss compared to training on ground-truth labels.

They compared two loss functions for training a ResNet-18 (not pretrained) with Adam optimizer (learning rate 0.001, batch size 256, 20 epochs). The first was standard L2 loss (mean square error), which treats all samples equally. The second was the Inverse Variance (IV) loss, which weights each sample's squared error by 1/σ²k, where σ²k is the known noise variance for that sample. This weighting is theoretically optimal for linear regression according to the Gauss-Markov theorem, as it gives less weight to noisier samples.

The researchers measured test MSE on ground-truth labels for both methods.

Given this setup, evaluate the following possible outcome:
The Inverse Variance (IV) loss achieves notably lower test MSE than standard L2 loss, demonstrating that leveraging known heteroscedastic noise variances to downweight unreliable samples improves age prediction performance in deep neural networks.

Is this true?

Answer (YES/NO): NO